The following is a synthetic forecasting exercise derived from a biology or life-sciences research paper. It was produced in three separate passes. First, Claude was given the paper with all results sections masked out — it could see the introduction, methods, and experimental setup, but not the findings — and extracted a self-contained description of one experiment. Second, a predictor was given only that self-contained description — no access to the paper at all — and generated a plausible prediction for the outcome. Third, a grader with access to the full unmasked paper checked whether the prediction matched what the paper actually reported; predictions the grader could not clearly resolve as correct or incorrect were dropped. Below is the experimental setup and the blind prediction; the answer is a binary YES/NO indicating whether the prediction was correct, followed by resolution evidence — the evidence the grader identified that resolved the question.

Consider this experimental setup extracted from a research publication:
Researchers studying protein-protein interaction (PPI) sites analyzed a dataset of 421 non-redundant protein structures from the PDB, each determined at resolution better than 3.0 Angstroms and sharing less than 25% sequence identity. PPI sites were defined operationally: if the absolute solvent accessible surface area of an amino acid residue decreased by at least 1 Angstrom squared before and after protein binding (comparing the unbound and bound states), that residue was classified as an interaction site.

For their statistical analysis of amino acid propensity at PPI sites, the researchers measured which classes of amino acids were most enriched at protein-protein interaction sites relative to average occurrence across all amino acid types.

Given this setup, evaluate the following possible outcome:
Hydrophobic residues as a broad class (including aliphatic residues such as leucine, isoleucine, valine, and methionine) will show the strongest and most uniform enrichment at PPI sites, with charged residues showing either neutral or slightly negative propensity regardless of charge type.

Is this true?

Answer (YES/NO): NO